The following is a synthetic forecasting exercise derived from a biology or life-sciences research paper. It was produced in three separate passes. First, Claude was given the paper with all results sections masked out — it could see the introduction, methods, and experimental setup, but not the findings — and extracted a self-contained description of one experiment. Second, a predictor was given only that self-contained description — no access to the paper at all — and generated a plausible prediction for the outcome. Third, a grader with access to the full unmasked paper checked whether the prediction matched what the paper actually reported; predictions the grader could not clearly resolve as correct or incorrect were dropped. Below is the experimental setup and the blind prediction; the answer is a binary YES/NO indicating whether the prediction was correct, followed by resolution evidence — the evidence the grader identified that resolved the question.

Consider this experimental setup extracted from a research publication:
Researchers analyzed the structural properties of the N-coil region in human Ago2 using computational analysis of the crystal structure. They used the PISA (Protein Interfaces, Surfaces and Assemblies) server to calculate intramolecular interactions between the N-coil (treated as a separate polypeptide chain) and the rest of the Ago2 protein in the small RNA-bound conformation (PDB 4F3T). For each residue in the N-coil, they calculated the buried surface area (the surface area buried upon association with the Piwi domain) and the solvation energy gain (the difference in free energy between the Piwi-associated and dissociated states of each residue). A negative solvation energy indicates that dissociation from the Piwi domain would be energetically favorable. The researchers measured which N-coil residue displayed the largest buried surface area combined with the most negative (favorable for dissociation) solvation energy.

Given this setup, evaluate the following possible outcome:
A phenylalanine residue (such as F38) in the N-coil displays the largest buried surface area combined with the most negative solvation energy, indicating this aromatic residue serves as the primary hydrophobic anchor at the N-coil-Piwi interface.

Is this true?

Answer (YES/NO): NO